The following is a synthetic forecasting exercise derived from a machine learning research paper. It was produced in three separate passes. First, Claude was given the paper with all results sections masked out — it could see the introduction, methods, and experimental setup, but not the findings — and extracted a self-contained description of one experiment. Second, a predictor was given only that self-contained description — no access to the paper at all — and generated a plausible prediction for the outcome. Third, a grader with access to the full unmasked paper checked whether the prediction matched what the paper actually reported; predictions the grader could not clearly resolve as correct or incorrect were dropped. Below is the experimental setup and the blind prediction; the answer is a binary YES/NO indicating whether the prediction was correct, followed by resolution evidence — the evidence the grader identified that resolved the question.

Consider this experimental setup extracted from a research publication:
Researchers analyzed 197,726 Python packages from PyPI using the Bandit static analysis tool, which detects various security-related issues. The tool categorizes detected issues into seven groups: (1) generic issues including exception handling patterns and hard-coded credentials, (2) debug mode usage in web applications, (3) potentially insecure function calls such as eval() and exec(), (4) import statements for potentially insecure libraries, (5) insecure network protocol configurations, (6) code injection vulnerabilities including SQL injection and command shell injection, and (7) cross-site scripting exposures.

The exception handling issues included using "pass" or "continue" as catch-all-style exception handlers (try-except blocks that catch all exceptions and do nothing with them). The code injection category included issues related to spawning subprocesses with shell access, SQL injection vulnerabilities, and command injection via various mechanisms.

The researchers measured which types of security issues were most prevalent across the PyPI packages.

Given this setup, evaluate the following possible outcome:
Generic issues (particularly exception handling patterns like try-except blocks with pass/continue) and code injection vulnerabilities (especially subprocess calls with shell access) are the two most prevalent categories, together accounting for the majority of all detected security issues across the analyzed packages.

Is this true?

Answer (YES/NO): YES